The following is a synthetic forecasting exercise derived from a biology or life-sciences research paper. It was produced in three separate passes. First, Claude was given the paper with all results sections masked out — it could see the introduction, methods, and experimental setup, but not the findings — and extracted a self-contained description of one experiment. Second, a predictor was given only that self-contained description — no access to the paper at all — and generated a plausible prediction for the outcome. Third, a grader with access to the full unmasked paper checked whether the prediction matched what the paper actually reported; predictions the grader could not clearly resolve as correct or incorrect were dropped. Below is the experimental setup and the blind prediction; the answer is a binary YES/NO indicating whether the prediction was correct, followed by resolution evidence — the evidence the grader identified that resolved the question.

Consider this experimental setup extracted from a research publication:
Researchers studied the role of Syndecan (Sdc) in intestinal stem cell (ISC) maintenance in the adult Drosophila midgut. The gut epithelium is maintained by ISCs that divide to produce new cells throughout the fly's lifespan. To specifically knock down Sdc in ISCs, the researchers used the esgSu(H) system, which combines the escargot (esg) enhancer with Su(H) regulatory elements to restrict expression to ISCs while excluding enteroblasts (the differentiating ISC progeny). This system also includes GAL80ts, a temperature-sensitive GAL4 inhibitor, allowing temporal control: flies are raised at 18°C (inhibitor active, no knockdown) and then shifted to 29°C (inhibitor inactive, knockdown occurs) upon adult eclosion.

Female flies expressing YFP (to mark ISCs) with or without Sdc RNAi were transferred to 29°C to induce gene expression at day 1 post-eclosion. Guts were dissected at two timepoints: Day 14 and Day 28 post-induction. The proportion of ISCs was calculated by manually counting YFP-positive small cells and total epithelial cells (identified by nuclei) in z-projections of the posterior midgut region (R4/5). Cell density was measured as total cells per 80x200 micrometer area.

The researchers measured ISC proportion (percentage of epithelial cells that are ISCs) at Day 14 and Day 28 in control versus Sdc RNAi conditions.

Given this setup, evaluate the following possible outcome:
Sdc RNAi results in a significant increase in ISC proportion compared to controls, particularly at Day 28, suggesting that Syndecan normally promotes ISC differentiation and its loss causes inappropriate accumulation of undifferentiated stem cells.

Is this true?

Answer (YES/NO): NO